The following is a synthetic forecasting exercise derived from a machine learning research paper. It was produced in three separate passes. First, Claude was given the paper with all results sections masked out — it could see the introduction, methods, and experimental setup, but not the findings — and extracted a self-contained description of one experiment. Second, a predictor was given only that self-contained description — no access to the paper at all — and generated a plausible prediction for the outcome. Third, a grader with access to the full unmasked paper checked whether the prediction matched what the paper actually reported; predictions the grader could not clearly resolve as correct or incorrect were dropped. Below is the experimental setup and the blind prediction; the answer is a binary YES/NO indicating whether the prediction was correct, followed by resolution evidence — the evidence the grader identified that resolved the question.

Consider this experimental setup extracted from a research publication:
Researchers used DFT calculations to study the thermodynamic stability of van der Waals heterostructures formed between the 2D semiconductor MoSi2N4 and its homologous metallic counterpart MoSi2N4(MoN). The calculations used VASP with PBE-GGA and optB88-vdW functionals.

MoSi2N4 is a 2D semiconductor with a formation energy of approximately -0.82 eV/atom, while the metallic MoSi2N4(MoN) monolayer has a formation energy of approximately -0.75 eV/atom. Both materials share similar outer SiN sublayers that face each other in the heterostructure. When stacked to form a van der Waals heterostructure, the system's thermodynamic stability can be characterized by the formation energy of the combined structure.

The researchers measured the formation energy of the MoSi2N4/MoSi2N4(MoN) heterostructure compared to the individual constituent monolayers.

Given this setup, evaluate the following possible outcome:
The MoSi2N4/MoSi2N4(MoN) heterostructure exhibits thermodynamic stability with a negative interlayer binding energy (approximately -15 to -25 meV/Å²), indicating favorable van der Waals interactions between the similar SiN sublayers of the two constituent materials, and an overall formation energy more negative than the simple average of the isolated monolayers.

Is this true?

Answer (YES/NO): NO